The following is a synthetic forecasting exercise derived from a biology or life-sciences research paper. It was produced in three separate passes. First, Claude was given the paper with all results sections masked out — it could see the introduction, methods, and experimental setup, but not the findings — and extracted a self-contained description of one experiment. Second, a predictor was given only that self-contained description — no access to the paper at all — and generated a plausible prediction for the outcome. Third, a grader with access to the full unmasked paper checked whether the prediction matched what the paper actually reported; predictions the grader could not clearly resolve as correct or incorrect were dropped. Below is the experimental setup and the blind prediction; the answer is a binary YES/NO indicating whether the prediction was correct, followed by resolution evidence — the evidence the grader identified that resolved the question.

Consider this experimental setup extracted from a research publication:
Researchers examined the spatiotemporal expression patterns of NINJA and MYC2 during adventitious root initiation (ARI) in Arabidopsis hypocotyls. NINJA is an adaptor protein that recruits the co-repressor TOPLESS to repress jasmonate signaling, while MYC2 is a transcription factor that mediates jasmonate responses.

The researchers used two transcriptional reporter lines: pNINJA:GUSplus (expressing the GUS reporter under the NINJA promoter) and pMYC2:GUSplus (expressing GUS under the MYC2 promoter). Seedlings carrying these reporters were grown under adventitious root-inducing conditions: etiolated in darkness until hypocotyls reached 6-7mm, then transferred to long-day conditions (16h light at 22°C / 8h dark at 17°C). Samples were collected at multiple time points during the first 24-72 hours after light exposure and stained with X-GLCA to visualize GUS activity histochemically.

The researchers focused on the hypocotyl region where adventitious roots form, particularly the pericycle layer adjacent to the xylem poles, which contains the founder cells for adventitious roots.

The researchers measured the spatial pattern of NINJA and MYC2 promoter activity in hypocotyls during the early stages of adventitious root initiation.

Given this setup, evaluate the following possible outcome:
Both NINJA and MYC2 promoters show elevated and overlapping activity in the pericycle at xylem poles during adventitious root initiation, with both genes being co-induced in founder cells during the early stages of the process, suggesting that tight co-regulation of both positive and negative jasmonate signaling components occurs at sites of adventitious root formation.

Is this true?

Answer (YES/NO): NO